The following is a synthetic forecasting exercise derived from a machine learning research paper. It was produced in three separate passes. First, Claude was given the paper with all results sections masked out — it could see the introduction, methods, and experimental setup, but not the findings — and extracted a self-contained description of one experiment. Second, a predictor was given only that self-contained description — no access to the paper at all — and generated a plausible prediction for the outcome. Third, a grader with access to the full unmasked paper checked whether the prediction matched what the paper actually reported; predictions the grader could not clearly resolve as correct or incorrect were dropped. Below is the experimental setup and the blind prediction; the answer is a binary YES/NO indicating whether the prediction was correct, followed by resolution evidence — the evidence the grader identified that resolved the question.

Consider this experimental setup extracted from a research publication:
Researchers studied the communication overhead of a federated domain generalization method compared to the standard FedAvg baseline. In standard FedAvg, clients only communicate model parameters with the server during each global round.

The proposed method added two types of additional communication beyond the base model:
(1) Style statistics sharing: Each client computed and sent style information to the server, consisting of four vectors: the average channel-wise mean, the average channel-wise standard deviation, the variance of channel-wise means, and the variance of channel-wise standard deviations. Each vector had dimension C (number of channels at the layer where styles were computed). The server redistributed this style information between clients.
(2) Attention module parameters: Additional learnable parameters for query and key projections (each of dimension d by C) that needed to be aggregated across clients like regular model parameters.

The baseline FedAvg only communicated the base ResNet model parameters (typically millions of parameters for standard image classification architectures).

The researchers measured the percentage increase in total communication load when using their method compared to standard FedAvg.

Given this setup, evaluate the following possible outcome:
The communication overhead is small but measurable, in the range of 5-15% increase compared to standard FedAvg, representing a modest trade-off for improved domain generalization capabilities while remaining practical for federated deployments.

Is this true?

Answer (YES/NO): NO